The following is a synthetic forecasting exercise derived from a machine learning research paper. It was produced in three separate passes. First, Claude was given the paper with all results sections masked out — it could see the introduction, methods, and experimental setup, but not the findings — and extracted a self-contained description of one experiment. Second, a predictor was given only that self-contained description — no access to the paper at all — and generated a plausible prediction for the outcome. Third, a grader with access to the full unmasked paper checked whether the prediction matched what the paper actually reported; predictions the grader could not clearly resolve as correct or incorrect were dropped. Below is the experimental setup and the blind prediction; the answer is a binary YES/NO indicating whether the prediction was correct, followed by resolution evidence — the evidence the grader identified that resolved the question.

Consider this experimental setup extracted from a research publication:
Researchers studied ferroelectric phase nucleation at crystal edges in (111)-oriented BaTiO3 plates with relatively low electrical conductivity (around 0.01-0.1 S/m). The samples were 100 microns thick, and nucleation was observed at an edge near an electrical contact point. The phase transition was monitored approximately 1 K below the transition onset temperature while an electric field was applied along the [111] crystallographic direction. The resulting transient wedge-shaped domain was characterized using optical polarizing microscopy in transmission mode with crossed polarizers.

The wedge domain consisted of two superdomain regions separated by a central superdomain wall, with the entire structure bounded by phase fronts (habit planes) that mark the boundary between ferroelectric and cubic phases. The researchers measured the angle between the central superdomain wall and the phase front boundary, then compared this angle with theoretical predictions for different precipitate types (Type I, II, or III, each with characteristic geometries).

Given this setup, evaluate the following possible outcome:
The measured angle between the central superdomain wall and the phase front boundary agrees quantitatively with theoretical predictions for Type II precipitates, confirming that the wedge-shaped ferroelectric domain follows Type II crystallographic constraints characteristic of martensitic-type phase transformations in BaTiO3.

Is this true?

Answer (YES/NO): NO